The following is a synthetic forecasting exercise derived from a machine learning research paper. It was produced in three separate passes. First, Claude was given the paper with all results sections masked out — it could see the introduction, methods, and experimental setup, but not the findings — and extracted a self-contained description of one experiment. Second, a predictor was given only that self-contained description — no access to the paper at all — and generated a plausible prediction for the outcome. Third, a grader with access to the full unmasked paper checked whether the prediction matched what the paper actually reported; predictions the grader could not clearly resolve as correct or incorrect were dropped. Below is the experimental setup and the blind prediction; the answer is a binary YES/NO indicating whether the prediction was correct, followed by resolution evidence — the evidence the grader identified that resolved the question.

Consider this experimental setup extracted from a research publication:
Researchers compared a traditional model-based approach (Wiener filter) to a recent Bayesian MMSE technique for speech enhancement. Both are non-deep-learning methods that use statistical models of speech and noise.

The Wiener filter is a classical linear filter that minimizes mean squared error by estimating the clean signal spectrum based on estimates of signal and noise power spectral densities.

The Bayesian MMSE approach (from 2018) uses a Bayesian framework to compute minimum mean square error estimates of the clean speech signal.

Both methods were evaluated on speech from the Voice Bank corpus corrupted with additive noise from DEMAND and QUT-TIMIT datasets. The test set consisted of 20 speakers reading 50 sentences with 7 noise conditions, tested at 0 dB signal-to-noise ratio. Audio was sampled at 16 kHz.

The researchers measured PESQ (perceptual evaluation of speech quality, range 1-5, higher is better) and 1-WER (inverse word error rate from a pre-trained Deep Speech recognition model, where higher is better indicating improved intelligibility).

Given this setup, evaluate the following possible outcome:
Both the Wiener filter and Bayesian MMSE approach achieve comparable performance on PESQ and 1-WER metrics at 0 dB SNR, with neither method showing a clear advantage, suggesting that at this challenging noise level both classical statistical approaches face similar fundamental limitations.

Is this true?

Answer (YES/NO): NO